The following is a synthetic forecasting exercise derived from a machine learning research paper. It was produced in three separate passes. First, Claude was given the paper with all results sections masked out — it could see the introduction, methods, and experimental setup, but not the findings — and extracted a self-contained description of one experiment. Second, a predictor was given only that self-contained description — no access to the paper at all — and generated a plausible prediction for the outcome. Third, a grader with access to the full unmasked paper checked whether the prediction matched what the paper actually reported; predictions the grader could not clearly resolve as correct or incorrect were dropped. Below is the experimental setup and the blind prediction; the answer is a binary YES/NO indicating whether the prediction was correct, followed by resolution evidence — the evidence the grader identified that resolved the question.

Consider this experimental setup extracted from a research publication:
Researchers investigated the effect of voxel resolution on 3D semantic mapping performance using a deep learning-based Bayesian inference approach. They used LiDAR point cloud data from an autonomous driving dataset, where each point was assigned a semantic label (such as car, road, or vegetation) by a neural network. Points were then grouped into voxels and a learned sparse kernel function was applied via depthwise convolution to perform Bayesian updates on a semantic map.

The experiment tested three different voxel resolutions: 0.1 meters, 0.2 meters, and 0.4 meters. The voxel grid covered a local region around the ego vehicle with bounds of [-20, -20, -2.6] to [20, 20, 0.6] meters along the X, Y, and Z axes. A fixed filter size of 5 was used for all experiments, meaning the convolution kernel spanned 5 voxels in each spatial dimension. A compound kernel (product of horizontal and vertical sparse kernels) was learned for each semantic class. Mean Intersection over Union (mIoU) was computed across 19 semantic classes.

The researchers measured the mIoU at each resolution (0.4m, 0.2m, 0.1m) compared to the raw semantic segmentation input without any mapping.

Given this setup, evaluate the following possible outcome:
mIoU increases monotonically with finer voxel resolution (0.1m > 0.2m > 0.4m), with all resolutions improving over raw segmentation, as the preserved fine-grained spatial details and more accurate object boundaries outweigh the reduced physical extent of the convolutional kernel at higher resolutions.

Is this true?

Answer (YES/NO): NO